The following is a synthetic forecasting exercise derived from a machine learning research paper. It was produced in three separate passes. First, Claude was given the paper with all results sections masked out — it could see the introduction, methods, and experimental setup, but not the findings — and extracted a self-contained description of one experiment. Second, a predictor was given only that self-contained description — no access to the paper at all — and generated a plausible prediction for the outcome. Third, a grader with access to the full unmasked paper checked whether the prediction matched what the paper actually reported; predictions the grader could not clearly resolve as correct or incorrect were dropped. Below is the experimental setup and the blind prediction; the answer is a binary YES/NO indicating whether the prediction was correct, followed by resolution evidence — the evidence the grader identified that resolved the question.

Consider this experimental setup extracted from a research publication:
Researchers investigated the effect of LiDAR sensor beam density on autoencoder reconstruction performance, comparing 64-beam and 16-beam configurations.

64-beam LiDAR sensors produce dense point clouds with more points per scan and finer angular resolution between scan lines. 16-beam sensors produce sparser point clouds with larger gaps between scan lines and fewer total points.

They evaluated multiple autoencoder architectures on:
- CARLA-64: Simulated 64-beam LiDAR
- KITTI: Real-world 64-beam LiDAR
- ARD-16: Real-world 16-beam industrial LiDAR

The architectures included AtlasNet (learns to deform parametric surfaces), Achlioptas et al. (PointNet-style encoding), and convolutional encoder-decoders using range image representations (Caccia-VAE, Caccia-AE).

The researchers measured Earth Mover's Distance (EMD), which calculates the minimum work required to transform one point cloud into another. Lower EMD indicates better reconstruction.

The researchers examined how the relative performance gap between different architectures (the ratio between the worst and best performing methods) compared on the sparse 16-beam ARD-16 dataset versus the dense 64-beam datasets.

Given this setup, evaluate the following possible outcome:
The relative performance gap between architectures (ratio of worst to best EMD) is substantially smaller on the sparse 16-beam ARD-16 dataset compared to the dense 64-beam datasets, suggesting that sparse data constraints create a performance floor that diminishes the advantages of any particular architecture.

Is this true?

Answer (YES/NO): YES